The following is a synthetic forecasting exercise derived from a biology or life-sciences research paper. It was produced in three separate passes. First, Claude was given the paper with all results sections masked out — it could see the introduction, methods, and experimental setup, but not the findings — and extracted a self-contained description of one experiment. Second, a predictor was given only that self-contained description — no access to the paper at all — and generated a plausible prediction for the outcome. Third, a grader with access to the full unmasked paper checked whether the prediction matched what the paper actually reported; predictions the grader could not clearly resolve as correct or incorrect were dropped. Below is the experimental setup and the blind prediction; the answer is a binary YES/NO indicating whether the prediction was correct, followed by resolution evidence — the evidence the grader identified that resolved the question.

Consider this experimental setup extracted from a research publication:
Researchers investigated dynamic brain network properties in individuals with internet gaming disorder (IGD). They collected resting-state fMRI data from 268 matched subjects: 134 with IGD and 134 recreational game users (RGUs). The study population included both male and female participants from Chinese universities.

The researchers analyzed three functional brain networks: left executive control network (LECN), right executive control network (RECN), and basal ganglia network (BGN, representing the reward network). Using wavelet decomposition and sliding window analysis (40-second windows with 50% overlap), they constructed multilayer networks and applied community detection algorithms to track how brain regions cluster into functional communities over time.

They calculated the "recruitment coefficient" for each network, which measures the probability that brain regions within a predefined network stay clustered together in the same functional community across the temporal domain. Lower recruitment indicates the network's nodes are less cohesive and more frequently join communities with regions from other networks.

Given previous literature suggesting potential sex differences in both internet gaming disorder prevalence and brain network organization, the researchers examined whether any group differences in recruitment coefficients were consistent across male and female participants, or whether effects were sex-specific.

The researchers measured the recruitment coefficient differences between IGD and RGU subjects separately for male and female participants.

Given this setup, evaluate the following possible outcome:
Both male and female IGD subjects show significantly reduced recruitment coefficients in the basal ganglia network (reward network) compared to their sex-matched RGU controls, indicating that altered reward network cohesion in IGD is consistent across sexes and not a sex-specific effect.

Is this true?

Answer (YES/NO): NO